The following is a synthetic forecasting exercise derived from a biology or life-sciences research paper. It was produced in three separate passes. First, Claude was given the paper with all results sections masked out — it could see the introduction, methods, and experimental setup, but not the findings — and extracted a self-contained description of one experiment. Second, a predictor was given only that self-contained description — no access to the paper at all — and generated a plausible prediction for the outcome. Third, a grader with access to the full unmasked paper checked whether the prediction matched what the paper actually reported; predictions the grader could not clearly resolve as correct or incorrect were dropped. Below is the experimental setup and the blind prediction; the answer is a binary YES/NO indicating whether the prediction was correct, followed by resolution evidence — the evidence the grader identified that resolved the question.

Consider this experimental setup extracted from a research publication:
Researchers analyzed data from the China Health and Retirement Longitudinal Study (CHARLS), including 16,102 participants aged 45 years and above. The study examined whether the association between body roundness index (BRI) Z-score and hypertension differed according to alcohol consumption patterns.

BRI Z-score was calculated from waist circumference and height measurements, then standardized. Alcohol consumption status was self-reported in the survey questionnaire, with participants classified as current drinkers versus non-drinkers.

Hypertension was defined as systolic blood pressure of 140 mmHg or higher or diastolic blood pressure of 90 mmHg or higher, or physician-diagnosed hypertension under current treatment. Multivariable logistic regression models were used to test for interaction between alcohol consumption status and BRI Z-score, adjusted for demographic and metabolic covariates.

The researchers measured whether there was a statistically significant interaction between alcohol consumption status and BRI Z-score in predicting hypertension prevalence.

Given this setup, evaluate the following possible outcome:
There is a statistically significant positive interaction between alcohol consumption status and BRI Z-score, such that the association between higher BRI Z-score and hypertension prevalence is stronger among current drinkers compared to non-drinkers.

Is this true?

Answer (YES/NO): NO